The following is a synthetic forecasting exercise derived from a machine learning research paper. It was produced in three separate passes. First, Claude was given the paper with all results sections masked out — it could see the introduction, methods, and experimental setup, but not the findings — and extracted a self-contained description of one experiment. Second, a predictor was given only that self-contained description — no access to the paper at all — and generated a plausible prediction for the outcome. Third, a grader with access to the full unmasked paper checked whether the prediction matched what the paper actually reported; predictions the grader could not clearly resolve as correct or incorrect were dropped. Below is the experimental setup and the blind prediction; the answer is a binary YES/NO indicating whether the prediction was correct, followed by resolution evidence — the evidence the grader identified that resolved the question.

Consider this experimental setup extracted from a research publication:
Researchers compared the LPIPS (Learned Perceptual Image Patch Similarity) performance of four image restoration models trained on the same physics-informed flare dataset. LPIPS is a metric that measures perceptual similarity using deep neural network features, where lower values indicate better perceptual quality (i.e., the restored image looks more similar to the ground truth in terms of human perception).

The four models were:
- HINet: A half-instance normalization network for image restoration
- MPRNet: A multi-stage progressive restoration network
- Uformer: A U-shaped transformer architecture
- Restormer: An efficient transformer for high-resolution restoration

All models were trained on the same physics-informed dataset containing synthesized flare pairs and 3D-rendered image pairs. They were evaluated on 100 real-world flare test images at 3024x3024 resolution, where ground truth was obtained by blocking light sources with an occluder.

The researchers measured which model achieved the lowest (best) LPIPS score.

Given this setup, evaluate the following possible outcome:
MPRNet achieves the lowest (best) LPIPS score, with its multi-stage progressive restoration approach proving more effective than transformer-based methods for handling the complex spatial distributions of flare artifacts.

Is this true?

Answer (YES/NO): NO